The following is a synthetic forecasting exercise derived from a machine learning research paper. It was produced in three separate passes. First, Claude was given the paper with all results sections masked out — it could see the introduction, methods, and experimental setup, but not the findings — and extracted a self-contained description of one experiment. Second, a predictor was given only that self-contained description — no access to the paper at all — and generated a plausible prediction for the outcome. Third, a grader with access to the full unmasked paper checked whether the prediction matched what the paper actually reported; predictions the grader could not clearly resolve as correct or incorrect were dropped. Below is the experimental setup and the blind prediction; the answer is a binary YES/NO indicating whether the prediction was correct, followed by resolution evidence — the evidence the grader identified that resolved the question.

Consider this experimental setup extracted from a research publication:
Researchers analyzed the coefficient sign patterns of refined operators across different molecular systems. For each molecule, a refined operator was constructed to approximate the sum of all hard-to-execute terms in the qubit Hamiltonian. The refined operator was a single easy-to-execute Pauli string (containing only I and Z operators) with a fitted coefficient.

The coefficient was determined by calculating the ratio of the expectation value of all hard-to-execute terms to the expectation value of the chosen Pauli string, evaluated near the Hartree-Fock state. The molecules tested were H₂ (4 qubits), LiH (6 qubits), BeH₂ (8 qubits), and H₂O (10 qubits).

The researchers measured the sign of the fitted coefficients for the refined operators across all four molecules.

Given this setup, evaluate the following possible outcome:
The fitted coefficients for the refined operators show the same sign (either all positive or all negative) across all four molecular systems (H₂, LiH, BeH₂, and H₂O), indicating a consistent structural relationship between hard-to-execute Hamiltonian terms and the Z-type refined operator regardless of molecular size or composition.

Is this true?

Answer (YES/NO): YES